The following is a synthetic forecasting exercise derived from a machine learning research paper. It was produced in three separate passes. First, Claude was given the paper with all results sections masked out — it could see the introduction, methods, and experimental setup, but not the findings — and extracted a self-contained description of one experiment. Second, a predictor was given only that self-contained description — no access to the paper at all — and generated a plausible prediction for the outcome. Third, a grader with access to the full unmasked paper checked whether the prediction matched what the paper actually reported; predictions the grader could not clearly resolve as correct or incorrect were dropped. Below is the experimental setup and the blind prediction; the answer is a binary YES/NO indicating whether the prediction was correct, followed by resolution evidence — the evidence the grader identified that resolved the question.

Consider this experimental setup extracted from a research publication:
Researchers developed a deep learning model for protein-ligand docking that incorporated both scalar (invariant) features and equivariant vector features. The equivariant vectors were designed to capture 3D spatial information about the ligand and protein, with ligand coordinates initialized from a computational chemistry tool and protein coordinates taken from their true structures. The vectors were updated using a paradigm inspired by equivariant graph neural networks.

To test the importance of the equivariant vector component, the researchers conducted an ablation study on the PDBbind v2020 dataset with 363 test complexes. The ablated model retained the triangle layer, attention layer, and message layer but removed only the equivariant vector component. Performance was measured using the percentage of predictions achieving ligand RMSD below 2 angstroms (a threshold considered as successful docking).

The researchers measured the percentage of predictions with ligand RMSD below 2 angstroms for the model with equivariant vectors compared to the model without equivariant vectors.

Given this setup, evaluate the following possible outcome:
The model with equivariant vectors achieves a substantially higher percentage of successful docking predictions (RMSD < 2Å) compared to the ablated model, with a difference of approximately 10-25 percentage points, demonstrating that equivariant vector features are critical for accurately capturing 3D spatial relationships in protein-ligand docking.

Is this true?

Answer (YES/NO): NO